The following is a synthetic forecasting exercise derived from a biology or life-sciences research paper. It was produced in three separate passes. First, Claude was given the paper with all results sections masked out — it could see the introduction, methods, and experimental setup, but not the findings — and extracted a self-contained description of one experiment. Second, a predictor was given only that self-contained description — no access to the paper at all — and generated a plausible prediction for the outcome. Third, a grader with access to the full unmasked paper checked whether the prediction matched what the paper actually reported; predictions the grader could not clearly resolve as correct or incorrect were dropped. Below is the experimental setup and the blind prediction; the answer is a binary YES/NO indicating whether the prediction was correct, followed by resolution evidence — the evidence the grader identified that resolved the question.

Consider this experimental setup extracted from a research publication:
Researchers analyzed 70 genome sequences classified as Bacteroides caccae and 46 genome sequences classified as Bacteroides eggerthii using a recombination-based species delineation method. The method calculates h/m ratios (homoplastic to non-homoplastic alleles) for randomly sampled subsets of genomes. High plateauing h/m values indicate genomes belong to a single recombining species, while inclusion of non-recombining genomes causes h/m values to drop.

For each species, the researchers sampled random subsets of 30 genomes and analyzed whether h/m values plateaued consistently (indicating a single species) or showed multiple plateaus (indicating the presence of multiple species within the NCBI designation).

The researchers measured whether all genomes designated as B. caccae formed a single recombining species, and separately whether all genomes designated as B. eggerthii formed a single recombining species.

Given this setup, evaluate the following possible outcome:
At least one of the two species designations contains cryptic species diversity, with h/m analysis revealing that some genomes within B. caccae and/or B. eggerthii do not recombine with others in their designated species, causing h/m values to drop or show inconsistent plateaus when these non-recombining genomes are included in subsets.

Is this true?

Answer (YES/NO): NO